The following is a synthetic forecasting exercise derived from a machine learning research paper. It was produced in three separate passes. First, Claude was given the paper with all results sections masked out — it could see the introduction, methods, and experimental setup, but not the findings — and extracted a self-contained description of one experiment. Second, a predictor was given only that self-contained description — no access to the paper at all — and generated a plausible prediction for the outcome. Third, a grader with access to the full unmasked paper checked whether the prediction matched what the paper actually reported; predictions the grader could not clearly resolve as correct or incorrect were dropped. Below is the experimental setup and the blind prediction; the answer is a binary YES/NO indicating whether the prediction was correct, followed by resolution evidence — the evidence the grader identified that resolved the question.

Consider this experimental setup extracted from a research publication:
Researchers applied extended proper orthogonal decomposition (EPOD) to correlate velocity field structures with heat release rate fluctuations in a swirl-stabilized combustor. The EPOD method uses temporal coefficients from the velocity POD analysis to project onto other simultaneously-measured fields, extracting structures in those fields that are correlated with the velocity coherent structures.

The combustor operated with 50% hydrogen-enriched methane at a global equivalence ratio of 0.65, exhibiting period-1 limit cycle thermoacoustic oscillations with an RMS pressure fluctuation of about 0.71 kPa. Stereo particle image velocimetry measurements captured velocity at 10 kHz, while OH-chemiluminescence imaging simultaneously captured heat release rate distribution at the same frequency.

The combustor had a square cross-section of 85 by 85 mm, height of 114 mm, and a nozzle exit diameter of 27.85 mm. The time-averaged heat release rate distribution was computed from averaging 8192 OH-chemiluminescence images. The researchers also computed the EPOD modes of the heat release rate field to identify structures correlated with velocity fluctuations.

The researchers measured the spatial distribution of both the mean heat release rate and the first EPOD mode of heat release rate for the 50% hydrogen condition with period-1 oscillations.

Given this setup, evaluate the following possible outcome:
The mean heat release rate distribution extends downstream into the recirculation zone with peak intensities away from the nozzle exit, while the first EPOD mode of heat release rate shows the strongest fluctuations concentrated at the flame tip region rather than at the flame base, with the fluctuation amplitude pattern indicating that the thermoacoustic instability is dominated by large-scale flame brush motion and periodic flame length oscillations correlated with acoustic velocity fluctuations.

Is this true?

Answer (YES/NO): NO